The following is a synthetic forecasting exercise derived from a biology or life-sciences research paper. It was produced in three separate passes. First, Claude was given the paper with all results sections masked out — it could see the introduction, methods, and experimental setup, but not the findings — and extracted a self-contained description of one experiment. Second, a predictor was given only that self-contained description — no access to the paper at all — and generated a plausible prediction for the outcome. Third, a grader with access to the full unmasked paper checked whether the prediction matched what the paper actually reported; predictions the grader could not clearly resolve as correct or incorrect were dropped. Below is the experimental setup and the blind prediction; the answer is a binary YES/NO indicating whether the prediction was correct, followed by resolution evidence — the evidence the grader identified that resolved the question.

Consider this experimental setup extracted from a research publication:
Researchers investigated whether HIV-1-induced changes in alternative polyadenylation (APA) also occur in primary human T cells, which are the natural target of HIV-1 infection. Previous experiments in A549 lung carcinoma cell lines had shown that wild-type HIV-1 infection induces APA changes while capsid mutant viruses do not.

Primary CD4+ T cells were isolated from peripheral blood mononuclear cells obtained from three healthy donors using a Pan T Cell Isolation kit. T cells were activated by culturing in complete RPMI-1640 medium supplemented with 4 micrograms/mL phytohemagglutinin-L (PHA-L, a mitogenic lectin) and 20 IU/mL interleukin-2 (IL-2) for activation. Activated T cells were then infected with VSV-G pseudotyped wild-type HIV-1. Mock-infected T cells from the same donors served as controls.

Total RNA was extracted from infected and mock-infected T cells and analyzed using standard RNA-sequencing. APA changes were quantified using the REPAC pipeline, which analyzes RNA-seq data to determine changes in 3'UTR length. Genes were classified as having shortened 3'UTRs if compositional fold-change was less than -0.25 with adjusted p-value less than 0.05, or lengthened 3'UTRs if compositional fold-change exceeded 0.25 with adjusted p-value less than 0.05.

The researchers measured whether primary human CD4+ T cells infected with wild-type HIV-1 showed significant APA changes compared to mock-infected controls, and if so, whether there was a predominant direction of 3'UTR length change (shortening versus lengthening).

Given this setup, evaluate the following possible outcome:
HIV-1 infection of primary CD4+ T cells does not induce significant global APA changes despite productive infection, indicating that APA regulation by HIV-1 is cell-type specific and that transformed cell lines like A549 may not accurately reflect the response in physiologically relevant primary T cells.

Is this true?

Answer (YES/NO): NO